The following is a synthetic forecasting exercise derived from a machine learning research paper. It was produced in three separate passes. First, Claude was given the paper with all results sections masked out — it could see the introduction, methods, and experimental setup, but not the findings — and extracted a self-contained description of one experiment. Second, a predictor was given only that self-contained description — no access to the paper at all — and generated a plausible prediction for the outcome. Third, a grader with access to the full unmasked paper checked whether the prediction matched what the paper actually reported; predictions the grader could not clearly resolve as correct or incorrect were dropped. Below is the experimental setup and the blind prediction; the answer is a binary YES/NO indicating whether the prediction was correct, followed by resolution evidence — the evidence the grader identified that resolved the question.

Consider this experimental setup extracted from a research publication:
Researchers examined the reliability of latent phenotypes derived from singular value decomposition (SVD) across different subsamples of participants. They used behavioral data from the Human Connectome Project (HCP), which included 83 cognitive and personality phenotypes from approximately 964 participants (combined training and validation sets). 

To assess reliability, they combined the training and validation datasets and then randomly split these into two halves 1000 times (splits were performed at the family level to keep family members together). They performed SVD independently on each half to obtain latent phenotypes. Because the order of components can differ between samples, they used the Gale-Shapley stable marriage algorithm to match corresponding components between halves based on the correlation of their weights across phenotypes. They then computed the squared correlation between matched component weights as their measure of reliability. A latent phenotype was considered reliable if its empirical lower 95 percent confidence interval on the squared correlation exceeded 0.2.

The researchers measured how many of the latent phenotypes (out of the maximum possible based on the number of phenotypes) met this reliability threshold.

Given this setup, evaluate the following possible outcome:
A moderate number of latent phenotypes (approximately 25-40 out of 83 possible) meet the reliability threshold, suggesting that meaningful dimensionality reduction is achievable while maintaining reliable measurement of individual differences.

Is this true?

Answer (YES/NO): NO